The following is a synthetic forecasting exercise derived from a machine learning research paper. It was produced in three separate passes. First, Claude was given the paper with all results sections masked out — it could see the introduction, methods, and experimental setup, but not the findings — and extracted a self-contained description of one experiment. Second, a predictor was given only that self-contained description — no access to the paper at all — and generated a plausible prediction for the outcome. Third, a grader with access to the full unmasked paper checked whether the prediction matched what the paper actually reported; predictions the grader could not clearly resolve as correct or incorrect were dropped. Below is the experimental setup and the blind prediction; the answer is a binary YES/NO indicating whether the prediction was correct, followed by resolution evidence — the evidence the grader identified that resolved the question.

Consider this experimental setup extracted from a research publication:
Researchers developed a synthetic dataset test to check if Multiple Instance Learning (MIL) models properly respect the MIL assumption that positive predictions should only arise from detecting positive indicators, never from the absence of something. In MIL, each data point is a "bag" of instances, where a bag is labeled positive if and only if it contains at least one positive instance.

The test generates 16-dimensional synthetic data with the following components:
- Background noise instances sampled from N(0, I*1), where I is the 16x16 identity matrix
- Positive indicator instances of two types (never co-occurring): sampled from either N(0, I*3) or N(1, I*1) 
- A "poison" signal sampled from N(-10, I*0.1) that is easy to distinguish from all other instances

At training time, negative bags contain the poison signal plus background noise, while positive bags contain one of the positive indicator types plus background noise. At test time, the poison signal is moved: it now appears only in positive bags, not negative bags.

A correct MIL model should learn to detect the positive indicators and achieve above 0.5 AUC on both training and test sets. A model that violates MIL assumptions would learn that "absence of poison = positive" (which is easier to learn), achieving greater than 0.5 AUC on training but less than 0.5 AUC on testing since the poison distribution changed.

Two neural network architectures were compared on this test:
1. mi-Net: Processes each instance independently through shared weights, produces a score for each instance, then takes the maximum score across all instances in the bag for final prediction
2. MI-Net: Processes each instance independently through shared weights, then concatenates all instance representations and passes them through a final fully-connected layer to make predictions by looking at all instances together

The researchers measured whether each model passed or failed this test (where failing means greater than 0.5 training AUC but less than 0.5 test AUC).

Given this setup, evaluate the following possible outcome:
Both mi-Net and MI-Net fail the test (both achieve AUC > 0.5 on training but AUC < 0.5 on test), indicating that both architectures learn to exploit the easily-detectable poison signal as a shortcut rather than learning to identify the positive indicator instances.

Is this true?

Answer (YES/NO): NO